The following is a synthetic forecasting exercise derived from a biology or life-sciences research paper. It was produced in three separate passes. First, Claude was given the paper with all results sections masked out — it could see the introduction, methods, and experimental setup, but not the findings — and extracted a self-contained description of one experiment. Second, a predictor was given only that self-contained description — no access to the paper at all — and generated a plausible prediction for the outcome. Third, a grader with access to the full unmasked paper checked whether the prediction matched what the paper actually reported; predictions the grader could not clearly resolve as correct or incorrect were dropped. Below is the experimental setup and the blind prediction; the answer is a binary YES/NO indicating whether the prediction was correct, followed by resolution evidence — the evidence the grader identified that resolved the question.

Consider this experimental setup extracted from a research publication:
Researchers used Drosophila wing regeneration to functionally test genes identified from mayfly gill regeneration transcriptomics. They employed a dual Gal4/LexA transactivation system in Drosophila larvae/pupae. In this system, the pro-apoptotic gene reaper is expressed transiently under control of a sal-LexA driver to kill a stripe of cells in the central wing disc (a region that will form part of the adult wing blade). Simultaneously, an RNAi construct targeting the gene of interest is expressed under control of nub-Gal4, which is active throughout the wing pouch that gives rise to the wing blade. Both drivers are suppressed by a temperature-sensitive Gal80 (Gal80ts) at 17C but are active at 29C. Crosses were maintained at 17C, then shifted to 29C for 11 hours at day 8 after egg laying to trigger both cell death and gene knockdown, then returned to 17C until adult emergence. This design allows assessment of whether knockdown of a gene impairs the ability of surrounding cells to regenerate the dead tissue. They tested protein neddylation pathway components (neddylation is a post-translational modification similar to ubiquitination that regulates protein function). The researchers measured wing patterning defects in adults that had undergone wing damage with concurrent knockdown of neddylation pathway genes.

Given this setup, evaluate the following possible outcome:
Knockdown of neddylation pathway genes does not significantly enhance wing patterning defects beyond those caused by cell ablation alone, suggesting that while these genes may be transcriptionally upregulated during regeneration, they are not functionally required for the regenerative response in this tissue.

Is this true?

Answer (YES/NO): NO